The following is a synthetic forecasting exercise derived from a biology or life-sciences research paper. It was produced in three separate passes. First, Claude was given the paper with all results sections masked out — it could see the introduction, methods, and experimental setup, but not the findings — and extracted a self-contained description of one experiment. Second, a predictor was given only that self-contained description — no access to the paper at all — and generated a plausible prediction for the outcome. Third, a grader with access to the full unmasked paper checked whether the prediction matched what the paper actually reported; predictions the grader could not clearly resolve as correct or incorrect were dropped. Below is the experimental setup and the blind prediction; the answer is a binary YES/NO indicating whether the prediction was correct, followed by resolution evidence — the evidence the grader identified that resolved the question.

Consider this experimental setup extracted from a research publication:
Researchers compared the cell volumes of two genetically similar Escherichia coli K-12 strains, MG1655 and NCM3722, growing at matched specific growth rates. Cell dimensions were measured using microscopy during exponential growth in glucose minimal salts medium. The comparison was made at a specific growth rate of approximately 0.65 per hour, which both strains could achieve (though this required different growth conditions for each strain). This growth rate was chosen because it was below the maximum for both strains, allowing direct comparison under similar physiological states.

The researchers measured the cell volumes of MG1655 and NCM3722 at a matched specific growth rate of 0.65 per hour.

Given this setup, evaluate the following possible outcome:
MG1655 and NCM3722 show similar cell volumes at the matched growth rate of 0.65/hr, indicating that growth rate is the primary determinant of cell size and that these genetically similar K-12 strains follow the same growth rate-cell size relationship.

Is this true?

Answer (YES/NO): NO